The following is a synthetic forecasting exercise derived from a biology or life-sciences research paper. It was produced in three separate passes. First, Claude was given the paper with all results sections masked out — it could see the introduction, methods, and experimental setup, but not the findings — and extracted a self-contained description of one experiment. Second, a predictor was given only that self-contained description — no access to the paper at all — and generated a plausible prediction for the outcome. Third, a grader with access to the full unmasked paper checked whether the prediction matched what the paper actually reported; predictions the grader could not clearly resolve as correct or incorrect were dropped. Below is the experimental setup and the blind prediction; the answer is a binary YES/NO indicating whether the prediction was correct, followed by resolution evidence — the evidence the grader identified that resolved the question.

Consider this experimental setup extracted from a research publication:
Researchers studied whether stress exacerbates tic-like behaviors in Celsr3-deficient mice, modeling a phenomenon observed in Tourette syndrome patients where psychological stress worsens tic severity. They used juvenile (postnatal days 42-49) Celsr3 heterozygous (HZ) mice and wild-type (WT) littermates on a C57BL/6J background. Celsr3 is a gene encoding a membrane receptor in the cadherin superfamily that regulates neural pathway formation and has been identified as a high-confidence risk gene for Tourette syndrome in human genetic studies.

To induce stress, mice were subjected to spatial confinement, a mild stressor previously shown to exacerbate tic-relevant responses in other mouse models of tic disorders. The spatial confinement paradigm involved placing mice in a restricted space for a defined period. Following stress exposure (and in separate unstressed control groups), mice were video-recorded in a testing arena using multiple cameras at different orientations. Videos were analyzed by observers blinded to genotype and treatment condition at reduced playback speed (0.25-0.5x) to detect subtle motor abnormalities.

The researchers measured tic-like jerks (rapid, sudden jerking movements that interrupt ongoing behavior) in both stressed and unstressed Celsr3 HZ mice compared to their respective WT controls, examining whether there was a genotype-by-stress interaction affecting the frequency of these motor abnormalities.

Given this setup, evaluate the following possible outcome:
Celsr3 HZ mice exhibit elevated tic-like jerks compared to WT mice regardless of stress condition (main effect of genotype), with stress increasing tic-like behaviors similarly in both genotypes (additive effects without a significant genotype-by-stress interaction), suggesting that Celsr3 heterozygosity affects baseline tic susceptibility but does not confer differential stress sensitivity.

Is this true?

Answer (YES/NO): NO